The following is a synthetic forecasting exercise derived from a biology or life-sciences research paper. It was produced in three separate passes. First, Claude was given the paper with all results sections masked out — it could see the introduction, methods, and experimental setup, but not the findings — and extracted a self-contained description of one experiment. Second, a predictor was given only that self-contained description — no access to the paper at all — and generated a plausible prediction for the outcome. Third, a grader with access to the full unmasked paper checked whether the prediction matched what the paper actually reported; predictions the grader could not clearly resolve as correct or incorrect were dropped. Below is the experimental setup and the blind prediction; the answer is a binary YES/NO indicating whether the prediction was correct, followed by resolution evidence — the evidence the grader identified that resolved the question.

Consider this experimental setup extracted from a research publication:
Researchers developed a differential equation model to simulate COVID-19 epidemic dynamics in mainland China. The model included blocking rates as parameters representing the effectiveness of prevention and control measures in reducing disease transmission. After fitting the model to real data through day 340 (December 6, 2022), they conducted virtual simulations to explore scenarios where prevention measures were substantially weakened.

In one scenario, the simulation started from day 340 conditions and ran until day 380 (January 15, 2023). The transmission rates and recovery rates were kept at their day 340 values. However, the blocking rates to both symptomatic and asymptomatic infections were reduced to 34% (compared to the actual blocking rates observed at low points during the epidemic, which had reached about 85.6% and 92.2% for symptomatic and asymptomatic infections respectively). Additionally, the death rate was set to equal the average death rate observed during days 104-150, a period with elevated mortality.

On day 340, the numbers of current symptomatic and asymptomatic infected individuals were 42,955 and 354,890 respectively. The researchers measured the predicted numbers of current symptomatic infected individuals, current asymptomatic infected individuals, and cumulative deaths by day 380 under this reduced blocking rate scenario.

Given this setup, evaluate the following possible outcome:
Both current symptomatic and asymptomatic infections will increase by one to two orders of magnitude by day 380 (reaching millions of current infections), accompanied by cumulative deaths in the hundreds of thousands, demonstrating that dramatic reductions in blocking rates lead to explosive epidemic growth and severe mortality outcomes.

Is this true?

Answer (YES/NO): NO